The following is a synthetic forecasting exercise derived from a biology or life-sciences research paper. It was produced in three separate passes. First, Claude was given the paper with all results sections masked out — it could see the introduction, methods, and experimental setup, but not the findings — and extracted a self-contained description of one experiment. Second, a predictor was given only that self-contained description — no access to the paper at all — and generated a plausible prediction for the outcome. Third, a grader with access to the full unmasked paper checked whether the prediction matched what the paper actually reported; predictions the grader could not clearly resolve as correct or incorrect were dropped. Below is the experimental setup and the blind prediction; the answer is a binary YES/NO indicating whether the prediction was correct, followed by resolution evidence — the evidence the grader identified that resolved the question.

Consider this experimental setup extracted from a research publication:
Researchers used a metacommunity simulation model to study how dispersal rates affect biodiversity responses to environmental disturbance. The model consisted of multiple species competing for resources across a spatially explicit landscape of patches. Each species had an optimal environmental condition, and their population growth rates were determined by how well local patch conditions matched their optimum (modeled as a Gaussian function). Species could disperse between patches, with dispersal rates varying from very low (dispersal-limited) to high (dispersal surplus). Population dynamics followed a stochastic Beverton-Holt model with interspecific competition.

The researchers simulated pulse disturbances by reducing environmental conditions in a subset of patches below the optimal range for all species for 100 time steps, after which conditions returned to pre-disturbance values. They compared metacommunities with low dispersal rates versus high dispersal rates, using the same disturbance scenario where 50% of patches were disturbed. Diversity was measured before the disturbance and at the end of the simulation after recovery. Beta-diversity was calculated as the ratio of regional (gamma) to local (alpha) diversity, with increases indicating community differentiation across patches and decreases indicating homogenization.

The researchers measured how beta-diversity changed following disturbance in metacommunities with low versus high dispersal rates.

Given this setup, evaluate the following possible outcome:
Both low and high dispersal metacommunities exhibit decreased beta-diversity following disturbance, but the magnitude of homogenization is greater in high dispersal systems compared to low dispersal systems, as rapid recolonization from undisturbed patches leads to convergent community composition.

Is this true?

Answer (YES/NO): NO